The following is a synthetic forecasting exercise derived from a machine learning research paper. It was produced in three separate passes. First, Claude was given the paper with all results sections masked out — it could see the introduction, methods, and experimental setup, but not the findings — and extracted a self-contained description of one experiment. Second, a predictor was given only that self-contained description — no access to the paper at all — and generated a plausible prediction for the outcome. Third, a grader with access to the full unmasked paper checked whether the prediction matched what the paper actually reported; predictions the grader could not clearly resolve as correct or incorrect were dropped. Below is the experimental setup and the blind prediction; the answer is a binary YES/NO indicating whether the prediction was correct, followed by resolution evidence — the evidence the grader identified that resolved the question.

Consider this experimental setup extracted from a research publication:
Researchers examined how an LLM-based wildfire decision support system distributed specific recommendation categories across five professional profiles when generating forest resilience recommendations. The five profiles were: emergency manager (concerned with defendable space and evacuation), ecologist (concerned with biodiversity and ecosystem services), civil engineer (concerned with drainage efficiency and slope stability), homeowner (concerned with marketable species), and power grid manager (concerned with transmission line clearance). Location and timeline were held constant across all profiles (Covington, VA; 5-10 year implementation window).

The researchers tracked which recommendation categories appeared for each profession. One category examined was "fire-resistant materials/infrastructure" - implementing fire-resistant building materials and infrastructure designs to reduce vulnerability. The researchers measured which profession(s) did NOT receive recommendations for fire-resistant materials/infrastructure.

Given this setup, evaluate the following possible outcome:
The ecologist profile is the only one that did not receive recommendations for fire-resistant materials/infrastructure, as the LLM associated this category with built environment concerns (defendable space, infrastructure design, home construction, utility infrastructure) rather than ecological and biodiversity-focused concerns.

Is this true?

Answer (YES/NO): NO